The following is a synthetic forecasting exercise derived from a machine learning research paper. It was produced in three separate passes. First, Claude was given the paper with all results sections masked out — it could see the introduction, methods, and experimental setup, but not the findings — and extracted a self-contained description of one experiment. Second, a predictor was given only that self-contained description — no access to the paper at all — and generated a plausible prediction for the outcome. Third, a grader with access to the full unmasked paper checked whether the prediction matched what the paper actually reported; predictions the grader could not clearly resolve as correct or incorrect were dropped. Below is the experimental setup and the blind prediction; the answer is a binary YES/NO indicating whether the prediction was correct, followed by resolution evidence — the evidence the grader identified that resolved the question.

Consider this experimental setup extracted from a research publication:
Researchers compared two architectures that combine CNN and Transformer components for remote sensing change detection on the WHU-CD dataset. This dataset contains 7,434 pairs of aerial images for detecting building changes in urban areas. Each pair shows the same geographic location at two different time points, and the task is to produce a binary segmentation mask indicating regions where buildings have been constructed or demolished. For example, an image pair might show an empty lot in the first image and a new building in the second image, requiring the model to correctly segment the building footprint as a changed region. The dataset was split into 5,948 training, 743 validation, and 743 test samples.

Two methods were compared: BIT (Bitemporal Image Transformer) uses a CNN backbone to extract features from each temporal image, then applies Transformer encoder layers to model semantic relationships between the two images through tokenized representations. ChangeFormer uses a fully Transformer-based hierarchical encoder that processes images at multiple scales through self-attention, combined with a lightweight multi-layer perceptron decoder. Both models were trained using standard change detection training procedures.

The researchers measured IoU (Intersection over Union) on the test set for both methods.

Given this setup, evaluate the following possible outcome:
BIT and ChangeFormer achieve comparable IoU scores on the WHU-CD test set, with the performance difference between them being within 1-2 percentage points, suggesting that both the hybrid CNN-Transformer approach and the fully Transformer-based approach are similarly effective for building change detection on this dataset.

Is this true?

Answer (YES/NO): NO